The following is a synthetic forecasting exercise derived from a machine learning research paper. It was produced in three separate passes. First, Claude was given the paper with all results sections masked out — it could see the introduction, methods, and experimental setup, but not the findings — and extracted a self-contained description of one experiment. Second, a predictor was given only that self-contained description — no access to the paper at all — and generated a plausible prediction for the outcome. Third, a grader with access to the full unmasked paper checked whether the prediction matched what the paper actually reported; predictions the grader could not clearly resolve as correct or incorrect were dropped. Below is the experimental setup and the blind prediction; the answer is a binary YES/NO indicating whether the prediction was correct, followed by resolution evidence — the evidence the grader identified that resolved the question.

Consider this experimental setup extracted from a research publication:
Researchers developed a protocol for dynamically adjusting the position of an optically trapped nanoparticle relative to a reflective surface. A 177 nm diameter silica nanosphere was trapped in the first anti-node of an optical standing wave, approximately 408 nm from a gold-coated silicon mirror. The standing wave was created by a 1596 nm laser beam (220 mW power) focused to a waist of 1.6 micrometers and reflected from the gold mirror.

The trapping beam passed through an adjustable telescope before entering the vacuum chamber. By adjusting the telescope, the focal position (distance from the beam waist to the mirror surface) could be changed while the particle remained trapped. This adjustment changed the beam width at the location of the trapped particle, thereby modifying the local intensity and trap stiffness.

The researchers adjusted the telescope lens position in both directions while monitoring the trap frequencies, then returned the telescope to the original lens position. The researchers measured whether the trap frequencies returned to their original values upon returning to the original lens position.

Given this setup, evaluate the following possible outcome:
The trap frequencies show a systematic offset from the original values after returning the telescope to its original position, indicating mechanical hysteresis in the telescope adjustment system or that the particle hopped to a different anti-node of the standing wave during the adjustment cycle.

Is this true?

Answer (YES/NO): NO